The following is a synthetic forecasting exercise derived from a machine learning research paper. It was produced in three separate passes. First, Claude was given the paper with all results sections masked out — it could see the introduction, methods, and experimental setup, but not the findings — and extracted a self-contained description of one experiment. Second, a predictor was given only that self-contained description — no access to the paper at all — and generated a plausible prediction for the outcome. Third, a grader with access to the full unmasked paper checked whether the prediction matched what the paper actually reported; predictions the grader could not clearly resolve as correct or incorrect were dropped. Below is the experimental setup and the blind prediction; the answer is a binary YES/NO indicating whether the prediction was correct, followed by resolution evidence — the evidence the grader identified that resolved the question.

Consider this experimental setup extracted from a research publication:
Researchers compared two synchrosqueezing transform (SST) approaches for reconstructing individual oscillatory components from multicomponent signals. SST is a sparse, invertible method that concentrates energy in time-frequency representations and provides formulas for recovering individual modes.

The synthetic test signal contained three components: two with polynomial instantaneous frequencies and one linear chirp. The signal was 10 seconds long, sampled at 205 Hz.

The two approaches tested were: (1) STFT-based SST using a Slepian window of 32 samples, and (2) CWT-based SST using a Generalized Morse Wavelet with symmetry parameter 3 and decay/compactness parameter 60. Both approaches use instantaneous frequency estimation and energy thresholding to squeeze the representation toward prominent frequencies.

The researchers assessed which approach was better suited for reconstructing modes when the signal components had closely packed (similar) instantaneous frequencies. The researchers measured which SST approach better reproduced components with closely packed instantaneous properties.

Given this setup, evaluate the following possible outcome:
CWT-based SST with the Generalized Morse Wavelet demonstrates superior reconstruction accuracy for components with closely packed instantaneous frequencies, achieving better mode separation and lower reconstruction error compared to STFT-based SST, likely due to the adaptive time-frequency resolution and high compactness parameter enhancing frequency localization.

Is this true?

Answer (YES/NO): NO